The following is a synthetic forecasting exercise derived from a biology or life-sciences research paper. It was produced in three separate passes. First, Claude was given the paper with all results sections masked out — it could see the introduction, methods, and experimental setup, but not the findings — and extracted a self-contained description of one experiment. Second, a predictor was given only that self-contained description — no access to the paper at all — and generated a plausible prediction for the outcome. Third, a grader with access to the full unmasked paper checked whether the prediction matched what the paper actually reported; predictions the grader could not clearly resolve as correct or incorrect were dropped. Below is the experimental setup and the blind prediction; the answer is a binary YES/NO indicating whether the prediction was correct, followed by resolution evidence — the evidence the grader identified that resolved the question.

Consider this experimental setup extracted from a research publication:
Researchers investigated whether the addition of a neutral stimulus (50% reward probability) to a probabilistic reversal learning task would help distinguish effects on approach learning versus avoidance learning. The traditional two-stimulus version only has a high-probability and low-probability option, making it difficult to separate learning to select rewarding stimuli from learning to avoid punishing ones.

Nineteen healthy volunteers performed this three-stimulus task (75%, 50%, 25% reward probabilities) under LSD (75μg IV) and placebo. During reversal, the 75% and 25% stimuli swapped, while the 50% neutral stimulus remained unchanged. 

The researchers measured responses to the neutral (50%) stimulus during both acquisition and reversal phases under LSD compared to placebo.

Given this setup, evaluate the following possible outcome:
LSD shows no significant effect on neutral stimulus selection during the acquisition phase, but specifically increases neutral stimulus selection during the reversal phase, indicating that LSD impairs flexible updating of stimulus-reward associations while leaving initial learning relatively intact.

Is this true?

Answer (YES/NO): NO